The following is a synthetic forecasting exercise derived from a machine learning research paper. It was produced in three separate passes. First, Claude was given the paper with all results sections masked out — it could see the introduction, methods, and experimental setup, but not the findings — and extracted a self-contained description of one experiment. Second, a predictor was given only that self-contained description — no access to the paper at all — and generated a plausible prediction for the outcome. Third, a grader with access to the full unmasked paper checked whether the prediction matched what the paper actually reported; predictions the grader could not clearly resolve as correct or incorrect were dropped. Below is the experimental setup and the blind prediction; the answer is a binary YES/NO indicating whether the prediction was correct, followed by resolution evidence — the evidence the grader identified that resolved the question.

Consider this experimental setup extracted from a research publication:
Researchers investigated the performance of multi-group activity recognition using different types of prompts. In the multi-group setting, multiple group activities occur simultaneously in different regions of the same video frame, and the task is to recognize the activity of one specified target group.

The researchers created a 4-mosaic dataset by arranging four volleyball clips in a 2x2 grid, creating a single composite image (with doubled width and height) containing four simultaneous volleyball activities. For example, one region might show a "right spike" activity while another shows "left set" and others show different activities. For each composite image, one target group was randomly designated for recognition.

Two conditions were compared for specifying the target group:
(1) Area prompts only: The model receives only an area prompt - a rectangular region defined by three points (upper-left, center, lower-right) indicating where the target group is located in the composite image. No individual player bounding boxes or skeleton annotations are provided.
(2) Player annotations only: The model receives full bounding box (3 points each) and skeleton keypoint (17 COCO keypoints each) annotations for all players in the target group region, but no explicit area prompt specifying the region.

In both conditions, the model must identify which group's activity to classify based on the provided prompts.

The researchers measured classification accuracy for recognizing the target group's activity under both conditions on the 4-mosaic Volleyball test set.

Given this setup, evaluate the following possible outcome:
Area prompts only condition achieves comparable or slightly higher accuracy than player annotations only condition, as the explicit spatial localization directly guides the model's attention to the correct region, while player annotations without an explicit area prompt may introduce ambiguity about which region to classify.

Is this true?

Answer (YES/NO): NO